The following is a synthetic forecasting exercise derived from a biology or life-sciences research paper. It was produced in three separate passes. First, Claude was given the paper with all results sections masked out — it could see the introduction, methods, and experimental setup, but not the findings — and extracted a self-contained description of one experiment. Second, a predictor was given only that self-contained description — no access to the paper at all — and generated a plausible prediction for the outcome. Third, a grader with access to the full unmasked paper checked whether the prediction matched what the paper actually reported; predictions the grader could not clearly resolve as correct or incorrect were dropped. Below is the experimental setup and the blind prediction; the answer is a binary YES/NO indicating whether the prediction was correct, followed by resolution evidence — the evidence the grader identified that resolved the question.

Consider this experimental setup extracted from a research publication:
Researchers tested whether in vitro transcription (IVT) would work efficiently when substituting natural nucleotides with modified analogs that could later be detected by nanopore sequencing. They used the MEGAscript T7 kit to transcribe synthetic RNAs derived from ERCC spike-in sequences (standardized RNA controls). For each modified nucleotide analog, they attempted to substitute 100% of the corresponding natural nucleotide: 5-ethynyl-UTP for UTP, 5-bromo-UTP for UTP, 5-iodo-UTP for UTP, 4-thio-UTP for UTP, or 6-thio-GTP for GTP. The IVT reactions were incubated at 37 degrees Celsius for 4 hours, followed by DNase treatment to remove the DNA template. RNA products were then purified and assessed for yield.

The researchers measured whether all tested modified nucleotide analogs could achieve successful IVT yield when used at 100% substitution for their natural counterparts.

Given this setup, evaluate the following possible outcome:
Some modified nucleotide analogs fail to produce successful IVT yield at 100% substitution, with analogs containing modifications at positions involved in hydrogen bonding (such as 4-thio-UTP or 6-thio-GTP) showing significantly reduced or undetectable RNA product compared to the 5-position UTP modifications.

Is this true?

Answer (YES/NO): YES